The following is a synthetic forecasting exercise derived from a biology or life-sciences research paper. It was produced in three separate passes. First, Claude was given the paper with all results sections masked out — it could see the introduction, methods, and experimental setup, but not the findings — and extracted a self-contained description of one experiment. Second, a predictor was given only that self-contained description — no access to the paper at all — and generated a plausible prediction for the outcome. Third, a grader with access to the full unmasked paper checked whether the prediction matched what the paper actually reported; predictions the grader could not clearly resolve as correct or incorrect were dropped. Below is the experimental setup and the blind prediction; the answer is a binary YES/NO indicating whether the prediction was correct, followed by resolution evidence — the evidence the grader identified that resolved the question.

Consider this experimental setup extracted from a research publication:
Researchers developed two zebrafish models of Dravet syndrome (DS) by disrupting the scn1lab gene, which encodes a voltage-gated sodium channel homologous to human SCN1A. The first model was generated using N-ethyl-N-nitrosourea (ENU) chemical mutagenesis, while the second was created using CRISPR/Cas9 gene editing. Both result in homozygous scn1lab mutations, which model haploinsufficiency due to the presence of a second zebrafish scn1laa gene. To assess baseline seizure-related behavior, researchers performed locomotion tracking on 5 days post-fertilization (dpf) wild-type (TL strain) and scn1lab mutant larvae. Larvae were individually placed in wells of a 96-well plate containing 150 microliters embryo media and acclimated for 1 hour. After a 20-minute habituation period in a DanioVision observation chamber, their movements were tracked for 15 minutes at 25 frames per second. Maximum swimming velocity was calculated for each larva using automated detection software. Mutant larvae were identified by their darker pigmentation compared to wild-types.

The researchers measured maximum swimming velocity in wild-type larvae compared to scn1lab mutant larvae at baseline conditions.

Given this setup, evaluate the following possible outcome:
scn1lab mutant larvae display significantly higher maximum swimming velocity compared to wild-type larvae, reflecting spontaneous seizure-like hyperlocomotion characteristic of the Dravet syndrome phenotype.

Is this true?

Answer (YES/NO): YES